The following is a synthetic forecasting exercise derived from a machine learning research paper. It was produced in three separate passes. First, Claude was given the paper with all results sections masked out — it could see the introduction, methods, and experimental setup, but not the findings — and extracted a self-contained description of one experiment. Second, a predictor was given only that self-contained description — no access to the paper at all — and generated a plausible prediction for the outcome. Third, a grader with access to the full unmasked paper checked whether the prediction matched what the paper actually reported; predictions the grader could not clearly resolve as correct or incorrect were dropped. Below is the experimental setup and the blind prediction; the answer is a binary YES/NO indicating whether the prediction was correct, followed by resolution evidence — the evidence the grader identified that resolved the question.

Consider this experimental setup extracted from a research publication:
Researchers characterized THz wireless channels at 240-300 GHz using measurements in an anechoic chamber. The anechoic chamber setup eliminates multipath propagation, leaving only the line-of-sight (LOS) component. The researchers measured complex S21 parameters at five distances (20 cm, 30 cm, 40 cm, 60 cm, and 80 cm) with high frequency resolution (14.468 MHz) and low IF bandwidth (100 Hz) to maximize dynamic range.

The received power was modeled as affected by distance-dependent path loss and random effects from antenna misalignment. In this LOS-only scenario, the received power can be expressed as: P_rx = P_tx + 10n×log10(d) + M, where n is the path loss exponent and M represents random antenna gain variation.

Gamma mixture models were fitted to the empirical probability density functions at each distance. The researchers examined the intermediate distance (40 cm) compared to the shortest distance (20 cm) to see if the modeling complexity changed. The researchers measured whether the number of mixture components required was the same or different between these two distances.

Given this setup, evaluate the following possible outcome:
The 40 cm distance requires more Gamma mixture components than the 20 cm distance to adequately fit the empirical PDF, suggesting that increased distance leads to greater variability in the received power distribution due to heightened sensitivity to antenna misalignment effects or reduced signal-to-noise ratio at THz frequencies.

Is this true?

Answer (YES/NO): YES